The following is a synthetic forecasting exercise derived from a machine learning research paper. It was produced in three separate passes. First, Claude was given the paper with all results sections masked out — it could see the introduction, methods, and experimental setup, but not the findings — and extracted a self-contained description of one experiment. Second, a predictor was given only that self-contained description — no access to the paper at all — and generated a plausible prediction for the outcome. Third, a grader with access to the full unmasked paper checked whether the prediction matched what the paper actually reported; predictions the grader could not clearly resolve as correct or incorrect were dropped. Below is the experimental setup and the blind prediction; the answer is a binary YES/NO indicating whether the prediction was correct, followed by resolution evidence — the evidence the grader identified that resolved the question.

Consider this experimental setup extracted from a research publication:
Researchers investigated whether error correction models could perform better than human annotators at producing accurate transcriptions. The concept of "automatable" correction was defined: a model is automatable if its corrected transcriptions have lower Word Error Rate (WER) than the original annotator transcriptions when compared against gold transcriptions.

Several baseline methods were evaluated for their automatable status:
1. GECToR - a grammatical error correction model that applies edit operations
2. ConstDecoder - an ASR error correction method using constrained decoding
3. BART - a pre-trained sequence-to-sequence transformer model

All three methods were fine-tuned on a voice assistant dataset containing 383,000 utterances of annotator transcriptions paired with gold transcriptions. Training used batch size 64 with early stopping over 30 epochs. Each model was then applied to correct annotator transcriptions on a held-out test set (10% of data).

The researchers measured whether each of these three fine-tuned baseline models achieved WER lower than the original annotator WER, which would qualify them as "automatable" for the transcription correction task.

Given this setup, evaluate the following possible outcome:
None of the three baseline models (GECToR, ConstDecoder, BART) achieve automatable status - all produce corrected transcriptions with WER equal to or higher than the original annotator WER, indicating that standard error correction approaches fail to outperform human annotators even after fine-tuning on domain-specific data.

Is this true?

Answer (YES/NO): YES